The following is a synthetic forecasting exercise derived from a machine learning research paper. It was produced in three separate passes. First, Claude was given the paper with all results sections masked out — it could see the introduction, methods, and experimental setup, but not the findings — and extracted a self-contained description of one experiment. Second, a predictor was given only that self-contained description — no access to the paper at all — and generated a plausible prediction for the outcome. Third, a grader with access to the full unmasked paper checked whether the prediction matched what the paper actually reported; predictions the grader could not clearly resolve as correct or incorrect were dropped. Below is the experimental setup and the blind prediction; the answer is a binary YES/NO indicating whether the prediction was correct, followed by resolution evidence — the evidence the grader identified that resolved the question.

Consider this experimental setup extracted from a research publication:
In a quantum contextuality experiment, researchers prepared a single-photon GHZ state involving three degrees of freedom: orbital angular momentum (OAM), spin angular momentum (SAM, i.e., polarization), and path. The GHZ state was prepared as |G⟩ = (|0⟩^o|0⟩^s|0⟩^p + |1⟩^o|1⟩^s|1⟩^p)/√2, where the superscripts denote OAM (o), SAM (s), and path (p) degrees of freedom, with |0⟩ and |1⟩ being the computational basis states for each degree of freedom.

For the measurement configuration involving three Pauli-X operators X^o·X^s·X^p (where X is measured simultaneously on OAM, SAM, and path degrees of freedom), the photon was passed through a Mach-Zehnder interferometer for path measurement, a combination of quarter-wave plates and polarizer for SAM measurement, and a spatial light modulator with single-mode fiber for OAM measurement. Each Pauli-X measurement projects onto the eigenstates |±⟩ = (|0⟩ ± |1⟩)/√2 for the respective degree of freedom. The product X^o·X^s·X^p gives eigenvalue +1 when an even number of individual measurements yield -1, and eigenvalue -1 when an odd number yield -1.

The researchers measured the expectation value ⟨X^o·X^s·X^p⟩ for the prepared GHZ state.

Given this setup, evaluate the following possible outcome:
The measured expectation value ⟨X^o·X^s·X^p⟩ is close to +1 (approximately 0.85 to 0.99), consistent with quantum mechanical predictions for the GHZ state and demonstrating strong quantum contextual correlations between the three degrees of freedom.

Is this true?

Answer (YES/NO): YES